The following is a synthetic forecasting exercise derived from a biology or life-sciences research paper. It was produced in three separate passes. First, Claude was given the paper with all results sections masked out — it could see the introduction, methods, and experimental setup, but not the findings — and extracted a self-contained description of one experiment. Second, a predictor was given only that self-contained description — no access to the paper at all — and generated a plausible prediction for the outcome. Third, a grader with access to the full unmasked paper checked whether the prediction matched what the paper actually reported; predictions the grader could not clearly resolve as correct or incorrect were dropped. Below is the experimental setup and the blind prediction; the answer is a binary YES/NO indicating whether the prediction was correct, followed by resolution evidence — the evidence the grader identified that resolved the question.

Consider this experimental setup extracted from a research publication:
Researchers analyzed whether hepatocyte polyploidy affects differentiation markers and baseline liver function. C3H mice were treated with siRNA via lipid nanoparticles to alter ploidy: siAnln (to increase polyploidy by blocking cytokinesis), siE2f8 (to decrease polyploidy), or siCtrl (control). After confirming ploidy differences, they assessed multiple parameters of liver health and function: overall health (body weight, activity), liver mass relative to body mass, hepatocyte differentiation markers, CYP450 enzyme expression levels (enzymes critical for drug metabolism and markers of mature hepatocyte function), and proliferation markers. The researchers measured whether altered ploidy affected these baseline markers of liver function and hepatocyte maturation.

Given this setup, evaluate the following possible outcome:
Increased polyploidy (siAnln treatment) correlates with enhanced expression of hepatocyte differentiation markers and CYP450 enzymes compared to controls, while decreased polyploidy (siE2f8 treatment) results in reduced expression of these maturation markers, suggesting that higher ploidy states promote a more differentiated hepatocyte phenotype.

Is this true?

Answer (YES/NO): NO